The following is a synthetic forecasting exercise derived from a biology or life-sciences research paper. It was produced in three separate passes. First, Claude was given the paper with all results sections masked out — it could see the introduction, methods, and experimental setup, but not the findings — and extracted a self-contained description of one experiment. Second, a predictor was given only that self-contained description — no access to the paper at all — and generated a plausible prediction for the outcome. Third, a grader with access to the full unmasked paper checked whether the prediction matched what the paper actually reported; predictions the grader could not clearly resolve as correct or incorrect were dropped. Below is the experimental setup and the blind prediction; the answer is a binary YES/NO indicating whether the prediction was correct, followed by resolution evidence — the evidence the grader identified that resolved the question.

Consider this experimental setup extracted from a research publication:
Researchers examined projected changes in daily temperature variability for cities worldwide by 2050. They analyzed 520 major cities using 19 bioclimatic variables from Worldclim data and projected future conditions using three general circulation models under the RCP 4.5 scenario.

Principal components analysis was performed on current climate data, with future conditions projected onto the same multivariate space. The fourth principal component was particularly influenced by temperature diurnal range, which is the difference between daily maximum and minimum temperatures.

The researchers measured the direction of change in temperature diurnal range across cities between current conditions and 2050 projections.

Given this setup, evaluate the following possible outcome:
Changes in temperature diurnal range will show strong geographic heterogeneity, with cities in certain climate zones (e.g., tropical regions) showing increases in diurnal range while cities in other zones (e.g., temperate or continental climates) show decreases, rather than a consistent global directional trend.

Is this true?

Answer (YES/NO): NO